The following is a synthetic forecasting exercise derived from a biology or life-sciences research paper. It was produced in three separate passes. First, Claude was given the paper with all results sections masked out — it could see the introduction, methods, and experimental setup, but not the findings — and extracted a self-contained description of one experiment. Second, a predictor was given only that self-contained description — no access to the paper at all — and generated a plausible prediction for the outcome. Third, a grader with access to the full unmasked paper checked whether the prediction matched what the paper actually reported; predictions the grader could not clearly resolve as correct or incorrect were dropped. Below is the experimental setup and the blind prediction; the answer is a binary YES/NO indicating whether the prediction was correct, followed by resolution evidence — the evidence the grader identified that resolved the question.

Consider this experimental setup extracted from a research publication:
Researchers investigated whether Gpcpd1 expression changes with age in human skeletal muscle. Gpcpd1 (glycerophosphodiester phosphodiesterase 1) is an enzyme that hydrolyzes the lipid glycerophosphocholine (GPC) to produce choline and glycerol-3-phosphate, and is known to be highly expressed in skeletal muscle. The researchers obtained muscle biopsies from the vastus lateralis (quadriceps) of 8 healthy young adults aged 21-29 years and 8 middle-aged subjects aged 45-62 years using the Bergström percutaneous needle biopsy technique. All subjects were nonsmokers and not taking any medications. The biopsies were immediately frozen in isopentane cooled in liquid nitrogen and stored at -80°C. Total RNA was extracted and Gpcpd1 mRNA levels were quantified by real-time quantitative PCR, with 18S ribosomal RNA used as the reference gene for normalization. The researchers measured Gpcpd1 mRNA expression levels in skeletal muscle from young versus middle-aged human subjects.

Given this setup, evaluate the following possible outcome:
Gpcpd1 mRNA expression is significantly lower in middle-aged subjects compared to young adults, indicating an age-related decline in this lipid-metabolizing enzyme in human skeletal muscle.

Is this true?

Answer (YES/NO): YES